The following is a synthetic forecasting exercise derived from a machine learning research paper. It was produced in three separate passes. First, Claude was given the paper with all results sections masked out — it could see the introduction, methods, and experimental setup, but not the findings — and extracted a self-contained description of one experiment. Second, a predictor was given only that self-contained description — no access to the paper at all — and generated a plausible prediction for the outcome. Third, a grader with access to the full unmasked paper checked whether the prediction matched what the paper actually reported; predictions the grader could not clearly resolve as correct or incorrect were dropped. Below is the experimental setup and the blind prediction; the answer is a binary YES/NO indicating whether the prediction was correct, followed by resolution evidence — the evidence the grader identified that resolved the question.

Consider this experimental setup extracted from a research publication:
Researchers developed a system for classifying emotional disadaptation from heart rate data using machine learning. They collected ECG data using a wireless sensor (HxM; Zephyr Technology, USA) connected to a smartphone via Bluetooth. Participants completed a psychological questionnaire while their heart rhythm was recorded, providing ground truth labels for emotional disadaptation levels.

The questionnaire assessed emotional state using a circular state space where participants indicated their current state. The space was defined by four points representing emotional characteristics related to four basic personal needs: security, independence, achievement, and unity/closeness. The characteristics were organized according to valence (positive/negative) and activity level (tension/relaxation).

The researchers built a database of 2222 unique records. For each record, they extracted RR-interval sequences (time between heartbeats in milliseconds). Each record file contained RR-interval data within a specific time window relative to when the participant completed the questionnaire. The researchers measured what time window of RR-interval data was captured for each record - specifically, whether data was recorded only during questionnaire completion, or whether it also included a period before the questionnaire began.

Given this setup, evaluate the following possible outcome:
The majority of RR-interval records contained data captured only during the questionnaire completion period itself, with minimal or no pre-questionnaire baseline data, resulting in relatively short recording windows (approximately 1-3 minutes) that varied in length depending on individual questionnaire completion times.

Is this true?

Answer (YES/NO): NO